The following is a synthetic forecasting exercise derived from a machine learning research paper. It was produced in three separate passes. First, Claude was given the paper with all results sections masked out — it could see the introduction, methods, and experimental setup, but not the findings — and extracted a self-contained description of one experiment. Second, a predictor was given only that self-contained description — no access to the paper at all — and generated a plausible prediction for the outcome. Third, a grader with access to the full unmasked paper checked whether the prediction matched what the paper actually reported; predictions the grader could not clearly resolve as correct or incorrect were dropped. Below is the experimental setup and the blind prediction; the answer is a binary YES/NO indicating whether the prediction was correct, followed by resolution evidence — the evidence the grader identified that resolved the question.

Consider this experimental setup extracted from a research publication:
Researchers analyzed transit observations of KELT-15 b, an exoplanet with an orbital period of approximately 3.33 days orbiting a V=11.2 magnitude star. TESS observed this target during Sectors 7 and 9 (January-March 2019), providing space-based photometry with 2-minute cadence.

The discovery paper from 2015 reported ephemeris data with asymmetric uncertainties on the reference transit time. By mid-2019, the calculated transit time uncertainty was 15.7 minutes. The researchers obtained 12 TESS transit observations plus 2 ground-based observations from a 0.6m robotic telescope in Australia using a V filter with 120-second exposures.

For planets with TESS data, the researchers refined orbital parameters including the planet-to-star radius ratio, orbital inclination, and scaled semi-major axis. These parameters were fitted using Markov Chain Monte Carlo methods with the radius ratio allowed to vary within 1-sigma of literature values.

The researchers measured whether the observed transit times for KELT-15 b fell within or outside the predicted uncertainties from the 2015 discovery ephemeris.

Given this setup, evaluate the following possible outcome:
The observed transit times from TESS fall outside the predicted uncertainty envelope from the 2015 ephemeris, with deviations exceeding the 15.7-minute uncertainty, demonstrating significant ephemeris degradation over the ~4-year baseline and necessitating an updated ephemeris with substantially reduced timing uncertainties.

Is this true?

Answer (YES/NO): YES